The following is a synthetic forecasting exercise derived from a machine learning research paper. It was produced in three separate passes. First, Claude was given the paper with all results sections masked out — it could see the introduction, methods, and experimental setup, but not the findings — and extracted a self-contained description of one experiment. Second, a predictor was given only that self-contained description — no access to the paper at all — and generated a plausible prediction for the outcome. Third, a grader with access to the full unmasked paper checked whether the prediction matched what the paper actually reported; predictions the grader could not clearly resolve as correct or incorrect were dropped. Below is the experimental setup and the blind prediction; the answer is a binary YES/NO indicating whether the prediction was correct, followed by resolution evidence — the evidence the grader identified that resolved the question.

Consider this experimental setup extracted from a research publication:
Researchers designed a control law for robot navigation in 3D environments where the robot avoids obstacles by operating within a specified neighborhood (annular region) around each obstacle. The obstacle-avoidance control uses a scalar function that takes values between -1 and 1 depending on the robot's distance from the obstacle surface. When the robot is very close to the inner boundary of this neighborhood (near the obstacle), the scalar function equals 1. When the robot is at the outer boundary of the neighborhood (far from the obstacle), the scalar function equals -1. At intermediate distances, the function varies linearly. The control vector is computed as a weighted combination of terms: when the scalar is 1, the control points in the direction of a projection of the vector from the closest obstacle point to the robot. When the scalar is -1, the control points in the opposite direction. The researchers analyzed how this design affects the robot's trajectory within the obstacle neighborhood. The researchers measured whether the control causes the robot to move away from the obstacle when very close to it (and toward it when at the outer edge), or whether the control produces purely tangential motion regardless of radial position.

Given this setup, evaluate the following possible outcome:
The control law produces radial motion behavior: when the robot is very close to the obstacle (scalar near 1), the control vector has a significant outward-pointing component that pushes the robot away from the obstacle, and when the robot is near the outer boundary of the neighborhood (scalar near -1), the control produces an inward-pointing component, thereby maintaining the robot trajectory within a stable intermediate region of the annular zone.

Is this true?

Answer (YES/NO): YES